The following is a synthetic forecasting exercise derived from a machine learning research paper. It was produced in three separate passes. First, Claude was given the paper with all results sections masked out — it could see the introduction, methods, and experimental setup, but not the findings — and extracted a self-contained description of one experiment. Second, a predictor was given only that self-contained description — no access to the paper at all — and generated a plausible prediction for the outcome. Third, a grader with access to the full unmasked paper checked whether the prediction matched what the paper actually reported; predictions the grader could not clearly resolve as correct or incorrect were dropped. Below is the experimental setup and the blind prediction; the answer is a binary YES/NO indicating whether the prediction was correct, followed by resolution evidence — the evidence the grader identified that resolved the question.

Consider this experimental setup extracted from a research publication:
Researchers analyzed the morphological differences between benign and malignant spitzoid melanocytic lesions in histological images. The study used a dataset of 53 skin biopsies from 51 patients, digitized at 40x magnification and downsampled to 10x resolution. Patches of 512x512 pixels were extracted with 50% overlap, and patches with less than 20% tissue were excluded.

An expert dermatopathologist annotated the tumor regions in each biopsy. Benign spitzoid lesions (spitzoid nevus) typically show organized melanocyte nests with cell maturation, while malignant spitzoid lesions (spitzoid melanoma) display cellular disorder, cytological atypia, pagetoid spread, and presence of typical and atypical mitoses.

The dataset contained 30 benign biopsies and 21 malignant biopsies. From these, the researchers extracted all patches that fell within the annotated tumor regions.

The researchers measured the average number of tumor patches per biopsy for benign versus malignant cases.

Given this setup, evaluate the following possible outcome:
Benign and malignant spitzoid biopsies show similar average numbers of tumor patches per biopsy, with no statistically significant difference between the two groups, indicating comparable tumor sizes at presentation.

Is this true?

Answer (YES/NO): NO